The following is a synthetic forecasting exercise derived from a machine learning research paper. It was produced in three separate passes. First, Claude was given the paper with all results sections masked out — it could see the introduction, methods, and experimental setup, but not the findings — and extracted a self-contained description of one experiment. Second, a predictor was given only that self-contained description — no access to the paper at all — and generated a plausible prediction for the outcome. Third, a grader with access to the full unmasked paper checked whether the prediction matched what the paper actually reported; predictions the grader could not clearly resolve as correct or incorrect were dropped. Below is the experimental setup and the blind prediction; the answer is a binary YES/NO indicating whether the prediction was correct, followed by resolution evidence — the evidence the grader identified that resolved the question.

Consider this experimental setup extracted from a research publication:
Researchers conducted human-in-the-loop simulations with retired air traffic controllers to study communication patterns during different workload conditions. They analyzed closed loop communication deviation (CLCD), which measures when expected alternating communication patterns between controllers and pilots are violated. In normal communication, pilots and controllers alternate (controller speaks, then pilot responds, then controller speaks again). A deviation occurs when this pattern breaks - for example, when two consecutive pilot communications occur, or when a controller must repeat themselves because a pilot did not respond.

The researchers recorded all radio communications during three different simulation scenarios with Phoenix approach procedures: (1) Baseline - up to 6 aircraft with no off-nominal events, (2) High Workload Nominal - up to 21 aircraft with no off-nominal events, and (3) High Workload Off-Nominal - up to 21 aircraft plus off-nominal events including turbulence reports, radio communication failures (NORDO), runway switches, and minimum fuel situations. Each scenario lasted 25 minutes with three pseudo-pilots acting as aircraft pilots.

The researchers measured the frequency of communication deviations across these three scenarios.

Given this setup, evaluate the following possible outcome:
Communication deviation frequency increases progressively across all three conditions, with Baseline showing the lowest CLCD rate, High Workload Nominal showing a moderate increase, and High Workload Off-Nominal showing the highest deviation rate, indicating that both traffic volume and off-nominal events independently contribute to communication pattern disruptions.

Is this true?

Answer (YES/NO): YES